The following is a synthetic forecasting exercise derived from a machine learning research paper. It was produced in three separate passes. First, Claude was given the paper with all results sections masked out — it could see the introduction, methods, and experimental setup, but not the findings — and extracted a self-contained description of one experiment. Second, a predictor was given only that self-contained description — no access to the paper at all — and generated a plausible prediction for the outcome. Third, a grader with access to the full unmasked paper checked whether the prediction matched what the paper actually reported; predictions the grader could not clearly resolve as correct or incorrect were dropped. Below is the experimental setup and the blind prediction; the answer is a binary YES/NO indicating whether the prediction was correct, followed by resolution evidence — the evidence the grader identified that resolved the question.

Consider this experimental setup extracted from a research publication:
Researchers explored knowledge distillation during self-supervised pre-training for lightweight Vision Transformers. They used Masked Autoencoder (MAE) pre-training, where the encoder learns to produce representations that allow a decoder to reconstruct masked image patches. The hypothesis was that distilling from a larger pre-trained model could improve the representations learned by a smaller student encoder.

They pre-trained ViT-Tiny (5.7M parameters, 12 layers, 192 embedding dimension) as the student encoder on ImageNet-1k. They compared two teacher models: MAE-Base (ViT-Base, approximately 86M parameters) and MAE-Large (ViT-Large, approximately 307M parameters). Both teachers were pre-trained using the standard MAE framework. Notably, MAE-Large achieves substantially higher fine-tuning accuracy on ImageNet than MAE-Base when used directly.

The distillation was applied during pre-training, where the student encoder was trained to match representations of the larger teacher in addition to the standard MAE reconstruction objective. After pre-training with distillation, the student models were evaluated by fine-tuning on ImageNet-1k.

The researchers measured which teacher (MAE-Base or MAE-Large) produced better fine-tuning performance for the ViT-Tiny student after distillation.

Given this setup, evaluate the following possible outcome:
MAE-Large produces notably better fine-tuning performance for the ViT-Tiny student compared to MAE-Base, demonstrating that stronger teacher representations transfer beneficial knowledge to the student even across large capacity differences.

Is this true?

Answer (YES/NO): NO